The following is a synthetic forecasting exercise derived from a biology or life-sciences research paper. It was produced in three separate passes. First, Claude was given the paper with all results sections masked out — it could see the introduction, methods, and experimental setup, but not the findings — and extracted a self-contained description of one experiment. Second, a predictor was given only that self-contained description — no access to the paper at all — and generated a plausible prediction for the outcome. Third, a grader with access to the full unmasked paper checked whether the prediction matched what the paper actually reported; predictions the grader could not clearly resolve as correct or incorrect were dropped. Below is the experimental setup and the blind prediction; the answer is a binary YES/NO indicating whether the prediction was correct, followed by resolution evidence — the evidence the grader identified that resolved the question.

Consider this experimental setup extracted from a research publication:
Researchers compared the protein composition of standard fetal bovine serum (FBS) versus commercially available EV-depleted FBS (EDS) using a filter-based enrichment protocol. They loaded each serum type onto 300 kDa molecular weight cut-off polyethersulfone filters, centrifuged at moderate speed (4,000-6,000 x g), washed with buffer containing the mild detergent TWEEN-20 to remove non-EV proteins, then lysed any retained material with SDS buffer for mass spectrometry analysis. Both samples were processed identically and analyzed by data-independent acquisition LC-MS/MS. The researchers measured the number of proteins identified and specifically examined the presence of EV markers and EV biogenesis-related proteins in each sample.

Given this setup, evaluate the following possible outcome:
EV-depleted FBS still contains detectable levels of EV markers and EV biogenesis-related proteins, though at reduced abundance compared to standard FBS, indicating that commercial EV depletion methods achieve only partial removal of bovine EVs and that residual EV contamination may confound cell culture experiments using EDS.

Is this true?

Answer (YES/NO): NO